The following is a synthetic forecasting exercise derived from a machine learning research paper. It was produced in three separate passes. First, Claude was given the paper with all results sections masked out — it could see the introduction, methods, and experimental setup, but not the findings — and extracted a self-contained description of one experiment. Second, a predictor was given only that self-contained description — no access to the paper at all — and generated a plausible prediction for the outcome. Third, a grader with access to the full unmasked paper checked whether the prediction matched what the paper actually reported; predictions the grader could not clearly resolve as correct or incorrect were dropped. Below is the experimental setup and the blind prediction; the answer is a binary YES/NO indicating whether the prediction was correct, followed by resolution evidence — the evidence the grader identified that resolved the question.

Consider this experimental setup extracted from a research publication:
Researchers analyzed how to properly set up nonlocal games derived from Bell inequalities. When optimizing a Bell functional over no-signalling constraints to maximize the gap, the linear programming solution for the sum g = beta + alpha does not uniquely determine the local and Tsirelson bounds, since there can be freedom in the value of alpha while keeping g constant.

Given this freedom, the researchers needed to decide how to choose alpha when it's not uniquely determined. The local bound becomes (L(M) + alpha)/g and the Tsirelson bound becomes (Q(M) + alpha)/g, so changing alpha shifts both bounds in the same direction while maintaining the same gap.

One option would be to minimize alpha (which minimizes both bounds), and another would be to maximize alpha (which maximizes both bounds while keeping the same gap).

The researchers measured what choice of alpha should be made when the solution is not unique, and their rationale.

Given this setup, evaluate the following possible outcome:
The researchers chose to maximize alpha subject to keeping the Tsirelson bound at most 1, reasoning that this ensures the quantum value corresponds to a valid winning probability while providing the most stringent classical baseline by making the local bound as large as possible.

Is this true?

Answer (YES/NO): NO